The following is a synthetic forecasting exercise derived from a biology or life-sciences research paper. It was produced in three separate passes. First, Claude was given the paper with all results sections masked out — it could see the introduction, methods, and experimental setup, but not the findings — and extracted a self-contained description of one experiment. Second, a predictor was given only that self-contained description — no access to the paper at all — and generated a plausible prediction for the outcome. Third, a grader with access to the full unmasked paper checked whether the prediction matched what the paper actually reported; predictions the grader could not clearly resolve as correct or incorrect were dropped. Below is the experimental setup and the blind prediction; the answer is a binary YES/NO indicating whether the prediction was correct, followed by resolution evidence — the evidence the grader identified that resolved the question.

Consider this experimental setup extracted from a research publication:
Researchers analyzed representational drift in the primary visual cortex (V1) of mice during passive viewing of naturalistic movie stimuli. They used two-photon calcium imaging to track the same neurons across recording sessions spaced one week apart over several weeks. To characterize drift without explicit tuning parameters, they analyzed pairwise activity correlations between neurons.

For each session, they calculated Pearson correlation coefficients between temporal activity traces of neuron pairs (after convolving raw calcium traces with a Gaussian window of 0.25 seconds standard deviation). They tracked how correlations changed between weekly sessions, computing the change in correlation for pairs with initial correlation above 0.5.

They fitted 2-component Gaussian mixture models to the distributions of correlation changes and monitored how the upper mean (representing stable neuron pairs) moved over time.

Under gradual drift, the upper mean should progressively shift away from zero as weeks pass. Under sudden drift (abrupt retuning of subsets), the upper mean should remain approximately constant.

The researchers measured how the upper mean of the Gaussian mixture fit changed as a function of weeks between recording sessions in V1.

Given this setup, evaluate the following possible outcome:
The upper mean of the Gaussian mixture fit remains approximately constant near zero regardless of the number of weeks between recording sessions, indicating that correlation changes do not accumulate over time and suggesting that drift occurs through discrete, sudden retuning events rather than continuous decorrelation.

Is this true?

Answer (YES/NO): NO